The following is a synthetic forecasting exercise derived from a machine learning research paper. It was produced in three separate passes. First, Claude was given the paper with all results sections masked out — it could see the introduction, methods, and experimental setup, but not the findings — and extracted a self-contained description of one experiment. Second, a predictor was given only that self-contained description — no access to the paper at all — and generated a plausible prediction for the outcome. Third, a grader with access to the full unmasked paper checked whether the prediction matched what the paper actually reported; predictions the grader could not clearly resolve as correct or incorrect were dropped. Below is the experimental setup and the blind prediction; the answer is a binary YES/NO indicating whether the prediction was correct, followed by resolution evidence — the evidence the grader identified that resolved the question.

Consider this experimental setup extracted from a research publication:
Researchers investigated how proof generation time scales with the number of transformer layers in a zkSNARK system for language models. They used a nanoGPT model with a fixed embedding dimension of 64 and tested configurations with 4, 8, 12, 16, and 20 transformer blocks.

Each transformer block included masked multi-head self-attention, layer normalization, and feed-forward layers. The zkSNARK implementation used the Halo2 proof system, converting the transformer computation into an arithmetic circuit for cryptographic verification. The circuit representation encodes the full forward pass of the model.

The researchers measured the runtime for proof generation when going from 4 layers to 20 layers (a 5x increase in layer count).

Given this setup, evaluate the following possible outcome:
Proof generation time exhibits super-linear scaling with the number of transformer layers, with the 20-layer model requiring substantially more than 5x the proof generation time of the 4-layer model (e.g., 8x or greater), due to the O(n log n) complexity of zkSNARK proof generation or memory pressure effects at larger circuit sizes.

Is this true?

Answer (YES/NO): NO